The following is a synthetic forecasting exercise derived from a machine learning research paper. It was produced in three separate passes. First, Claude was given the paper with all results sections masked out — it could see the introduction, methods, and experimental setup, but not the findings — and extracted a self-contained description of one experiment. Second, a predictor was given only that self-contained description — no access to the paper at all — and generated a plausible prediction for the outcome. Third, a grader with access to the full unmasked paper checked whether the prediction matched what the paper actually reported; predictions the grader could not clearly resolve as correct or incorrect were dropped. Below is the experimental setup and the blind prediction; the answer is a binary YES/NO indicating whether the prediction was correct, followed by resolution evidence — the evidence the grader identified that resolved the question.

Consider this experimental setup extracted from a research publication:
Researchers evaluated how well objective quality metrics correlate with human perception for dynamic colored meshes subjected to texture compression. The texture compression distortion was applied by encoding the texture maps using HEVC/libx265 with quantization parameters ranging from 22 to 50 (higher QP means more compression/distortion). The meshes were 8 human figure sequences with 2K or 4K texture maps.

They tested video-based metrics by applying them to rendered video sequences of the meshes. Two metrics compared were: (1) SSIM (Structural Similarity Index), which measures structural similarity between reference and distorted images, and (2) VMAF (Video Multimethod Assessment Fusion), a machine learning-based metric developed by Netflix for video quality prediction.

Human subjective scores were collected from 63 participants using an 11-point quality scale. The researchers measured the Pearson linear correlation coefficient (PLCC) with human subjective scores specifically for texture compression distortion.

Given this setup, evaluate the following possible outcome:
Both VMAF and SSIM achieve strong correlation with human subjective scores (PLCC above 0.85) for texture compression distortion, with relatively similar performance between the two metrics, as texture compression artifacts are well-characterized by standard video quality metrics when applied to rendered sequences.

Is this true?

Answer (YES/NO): NO